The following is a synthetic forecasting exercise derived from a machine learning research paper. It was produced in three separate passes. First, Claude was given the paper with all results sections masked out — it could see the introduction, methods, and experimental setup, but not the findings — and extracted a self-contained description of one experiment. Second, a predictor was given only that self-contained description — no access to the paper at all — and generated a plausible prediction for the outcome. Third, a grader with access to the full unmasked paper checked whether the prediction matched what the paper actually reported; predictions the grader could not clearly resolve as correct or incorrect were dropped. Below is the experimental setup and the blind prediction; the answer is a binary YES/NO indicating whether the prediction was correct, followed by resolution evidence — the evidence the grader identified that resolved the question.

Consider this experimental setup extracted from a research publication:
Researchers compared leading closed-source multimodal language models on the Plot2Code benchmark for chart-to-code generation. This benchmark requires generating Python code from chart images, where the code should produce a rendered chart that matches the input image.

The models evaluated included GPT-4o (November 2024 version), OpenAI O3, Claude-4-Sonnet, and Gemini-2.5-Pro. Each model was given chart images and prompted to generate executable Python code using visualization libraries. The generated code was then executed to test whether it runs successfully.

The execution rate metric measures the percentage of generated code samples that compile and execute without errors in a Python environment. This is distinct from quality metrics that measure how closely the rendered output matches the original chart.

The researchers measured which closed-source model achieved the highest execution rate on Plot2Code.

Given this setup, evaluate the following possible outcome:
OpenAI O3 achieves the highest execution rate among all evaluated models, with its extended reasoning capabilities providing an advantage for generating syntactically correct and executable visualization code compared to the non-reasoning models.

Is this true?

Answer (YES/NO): NO